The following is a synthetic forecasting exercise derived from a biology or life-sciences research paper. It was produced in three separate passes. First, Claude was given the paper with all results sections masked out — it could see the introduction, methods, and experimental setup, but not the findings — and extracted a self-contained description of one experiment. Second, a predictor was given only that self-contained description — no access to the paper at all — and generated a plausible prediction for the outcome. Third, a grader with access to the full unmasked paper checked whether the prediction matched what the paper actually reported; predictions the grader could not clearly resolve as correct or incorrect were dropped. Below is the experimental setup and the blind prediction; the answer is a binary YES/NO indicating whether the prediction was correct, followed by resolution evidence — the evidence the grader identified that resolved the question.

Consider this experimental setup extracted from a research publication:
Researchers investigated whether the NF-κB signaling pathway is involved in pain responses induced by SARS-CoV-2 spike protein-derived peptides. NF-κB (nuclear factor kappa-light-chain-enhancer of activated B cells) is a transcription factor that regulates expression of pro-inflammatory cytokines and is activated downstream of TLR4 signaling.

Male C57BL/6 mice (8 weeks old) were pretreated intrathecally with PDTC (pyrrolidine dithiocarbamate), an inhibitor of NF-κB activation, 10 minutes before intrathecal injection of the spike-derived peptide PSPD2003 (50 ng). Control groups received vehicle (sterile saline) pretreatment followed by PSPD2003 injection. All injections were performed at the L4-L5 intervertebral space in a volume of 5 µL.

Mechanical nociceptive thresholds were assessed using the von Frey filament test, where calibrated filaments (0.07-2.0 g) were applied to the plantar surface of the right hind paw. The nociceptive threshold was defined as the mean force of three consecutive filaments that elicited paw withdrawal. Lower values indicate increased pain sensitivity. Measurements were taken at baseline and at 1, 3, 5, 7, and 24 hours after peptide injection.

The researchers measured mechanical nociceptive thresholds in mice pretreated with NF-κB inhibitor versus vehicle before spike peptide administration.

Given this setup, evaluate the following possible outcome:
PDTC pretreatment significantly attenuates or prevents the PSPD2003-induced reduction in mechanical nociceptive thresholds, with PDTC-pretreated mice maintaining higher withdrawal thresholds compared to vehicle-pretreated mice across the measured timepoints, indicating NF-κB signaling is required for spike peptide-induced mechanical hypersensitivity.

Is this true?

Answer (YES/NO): YES